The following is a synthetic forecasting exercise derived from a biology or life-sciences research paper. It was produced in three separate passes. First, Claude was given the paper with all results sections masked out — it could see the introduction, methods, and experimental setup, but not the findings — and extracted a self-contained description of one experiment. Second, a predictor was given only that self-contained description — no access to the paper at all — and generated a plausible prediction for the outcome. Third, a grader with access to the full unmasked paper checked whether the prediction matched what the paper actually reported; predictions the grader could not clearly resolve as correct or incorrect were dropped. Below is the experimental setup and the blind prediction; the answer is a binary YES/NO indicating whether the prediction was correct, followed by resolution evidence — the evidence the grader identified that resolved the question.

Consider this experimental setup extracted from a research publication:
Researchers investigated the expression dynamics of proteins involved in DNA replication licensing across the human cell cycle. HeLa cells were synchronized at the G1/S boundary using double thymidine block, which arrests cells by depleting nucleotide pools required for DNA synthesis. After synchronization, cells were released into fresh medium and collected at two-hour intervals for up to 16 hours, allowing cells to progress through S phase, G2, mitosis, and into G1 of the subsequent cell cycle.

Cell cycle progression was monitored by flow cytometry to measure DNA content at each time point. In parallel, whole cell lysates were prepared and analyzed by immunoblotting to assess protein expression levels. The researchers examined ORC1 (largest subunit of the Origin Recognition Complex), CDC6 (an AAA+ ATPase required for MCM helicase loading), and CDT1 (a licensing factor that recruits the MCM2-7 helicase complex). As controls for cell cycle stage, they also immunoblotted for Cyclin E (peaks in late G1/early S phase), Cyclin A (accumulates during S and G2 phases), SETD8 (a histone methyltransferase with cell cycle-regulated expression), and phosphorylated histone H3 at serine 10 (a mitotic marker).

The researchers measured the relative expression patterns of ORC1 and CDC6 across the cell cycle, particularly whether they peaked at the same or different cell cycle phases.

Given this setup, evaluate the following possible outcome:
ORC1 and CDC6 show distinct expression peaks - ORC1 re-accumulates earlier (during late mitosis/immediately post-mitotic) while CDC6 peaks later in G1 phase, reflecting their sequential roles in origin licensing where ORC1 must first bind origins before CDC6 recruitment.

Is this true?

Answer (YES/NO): NO